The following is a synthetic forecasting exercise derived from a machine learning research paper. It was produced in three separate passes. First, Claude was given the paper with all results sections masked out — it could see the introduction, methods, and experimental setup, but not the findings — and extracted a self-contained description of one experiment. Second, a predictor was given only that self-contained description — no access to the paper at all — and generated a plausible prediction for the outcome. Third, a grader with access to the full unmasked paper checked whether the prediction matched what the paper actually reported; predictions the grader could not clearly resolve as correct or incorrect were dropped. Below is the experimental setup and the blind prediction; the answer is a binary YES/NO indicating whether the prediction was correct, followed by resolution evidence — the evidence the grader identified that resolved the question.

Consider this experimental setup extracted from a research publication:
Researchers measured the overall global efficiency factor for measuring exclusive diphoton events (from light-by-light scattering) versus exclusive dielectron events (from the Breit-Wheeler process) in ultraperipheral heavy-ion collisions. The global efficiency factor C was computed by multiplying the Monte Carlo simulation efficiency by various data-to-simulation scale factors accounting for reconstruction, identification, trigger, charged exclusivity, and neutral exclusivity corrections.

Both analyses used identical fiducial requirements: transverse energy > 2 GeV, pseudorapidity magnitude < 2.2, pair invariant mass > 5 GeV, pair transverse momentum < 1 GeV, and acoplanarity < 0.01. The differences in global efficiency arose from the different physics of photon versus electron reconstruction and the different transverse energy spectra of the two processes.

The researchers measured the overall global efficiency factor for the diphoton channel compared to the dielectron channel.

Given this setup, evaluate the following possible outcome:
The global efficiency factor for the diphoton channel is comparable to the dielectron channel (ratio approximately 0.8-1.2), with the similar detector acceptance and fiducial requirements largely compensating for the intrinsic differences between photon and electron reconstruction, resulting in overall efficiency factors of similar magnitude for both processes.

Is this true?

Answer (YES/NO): NO